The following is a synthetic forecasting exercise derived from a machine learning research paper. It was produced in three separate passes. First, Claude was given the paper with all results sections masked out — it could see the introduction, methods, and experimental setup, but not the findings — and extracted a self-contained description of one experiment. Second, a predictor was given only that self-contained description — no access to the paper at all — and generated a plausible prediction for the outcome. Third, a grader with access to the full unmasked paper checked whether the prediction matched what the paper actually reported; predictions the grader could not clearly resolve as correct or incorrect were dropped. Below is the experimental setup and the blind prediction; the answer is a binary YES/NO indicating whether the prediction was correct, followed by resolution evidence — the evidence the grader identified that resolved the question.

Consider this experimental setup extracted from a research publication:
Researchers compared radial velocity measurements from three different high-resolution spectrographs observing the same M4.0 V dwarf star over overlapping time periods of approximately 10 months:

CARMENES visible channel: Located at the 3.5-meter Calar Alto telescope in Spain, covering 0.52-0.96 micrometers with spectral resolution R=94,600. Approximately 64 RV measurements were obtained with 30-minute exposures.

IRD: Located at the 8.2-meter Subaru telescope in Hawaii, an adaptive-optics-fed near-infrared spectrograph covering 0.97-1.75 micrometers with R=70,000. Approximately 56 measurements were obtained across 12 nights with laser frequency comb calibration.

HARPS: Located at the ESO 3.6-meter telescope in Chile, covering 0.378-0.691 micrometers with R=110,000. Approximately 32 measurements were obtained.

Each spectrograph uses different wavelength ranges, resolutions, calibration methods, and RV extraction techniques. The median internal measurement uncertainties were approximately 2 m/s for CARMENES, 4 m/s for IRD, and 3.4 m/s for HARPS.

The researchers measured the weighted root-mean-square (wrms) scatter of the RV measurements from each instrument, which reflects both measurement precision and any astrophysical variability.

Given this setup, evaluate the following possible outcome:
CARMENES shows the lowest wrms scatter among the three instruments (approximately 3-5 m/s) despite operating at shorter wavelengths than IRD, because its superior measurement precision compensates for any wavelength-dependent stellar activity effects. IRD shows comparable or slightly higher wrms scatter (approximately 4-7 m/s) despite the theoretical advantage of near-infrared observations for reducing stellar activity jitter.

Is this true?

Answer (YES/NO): NO